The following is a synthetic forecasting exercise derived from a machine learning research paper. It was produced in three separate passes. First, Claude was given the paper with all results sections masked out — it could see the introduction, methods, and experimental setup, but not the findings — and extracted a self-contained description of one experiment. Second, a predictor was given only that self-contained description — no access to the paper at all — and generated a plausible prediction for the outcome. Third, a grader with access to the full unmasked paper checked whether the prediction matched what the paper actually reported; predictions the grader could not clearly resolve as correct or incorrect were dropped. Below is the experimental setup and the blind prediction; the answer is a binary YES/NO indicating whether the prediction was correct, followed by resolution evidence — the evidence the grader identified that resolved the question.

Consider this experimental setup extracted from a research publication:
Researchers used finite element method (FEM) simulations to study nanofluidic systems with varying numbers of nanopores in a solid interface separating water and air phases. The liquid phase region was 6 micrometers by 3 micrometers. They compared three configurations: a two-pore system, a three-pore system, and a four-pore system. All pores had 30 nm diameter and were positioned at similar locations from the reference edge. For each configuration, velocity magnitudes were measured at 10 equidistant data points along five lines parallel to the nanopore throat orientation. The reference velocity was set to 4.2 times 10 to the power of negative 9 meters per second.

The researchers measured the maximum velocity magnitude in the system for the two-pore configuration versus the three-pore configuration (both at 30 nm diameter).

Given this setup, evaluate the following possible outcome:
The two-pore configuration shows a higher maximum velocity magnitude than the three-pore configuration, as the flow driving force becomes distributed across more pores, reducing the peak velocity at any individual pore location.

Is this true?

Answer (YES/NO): YES